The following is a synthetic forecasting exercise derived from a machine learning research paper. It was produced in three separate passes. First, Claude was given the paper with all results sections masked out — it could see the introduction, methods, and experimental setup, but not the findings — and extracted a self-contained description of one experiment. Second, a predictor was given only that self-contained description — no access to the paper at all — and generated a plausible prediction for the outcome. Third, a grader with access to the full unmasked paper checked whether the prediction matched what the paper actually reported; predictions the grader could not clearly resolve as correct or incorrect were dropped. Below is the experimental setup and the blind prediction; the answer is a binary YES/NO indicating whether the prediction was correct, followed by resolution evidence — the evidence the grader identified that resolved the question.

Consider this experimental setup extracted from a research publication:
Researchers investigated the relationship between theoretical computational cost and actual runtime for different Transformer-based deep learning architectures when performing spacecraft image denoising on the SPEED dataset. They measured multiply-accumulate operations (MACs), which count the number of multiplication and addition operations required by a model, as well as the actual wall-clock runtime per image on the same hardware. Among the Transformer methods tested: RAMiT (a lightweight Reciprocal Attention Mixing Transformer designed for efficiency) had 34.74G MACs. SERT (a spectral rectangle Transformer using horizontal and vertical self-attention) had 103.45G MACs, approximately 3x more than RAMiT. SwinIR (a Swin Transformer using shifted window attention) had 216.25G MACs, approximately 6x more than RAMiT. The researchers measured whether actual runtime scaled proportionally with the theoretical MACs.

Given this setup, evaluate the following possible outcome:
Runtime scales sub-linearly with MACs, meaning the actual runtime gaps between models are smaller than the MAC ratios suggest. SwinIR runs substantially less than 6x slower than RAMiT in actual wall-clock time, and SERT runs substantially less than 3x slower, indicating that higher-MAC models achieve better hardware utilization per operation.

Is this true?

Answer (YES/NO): YES